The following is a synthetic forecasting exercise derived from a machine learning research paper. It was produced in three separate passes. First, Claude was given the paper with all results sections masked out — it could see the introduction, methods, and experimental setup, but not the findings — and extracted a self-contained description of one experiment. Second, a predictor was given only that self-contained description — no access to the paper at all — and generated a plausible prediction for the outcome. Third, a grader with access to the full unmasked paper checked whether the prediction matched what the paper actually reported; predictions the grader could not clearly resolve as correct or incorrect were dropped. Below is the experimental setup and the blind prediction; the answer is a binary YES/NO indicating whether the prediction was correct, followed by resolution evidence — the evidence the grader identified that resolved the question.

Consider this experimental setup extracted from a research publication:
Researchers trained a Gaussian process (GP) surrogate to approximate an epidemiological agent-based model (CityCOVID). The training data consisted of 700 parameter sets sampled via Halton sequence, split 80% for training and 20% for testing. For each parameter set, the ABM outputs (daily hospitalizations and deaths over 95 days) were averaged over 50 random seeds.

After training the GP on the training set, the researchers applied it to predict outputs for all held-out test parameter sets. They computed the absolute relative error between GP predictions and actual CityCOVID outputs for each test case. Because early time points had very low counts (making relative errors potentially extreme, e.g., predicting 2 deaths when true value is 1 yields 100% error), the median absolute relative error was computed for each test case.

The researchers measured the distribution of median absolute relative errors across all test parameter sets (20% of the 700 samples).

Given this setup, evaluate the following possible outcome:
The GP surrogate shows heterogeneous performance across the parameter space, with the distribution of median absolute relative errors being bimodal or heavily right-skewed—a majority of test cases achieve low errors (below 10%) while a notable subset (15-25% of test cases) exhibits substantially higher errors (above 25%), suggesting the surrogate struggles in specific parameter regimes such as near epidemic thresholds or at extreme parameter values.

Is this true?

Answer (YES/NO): NO